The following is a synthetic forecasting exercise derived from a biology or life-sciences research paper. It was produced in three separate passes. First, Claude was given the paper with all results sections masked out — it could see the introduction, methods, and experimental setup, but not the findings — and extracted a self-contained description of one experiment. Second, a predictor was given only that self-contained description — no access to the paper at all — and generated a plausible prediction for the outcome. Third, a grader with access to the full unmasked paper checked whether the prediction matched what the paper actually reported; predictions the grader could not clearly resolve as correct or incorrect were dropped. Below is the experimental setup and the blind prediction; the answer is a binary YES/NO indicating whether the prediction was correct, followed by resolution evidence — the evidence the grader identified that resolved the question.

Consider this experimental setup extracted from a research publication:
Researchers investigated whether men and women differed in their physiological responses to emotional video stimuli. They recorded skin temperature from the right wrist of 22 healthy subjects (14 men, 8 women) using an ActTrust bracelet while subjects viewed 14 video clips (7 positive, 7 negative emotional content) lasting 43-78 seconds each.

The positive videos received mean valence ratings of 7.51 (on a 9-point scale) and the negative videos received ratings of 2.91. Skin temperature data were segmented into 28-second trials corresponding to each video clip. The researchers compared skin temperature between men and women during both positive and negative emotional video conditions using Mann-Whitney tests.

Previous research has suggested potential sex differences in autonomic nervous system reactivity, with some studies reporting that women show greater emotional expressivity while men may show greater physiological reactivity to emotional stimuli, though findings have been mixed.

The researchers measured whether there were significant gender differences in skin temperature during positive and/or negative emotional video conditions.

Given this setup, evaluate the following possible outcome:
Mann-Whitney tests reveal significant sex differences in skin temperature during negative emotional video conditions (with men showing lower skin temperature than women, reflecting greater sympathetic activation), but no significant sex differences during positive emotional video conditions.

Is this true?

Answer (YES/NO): NO